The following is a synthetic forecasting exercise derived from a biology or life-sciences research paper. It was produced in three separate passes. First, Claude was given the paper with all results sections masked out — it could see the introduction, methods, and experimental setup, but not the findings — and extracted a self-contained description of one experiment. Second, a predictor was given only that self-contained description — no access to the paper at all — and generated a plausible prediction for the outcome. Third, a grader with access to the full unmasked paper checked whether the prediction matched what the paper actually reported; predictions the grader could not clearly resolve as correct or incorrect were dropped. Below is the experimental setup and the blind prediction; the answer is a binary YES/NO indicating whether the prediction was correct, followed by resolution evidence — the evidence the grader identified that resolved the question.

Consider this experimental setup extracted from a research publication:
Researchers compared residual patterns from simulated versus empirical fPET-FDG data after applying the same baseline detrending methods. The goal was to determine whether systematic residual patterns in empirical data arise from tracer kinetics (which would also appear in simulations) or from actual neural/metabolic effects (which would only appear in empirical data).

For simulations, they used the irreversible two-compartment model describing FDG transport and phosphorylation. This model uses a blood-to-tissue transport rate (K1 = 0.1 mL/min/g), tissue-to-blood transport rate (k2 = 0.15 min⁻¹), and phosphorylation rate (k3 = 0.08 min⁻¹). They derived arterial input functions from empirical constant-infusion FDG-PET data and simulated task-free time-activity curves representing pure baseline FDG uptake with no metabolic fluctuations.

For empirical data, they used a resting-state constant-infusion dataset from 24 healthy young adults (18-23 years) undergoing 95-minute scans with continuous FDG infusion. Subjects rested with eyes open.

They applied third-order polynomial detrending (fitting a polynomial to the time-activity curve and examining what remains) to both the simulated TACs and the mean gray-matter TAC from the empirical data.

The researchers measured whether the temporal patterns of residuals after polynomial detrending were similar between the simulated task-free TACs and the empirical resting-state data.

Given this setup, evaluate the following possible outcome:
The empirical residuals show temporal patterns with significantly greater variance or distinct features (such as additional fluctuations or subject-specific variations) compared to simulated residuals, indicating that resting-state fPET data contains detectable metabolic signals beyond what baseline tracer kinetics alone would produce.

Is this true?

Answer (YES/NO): NO